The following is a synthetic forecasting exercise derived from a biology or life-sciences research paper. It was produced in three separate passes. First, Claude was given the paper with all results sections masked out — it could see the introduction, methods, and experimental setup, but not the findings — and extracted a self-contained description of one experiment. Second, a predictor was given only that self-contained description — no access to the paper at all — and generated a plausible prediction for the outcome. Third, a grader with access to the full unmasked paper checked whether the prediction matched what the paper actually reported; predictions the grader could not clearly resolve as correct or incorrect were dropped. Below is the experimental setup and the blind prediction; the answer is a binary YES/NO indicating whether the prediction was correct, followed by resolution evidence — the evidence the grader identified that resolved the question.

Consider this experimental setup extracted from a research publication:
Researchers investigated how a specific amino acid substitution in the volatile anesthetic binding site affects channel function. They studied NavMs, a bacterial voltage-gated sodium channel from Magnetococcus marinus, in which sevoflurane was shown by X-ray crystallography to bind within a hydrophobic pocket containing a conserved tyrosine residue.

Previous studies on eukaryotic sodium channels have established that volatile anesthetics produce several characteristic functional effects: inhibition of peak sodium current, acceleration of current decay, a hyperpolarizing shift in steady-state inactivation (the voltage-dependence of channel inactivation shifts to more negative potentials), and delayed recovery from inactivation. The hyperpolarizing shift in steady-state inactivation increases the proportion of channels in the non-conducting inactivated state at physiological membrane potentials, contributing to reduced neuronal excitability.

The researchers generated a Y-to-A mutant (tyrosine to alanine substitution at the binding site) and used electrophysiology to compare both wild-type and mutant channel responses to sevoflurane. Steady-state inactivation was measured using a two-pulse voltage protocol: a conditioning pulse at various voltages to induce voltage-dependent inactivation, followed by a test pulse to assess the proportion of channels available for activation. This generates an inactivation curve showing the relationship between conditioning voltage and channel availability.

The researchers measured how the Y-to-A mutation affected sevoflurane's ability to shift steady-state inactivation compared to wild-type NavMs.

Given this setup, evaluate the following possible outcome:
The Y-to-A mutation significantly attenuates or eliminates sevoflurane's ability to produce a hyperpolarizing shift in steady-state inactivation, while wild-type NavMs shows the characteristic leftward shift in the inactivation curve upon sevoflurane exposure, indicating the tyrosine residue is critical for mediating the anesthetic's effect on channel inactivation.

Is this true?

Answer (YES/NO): YES